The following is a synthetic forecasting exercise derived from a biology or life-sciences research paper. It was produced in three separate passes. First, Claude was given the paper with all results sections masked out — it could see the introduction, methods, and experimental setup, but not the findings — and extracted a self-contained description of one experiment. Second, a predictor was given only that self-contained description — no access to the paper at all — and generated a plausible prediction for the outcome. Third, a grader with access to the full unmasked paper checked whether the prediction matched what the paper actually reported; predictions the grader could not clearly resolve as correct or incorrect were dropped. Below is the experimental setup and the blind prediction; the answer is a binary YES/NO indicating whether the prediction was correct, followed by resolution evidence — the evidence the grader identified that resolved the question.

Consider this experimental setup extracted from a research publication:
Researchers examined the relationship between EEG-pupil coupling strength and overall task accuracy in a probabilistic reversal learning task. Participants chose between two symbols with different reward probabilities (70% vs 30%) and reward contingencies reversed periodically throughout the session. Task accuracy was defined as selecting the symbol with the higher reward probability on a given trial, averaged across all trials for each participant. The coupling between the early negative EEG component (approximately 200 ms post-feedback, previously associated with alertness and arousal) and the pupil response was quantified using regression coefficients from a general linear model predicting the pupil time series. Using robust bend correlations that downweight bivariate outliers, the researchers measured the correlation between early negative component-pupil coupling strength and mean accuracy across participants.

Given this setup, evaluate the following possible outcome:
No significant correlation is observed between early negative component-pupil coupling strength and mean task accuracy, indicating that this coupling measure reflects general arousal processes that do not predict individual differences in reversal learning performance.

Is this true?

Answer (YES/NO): NO